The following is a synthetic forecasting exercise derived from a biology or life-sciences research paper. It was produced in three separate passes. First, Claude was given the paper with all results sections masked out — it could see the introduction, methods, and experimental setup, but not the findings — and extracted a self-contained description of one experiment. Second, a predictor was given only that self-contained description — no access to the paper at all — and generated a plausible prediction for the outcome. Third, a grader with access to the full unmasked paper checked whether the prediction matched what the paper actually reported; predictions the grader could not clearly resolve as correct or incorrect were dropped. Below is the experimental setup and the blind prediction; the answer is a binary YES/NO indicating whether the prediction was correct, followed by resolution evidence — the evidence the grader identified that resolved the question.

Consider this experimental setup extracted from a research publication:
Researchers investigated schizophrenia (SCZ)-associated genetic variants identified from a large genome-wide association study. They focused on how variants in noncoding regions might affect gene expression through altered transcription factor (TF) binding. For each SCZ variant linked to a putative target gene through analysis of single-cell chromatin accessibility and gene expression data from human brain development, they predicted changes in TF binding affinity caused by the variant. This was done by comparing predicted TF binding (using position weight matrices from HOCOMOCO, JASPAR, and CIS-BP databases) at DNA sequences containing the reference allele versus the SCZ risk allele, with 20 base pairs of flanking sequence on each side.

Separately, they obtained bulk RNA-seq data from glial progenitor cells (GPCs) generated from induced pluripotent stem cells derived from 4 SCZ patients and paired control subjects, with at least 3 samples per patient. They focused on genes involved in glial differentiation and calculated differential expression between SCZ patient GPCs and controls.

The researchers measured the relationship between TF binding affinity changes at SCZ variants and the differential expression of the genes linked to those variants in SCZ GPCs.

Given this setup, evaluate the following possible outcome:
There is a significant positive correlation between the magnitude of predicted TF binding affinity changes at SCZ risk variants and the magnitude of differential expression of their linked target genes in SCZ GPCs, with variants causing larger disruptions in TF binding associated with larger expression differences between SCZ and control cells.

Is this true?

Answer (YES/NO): YES